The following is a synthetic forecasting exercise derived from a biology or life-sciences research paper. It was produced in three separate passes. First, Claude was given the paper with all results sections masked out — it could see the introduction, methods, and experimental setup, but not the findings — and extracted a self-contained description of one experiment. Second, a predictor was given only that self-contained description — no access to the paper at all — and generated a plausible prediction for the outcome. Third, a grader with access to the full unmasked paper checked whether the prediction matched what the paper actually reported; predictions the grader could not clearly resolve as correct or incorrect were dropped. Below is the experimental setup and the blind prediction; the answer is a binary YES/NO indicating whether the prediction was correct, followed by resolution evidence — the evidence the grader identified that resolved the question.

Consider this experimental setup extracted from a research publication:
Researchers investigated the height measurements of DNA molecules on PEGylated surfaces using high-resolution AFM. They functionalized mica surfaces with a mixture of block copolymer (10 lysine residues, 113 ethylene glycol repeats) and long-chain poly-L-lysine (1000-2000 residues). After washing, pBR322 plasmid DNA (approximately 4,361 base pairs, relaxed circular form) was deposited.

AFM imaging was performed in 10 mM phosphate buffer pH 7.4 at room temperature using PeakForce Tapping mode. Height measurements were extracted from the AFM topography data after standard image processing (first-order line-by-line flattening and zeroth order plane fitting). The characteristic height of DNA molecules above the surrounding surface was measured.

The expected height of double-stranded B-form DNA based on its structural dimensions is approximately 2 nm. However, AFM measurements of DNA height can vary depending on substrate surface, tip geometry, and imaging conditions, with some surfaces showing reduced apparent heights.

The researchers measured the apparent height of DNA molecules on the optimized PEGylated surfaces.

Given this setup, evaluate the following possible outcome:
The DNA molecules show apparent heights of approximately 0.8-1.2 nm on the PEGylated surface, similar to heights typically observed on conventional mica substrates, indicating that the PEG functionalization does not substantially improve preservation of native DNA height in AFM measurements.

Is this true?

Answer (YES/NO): NO